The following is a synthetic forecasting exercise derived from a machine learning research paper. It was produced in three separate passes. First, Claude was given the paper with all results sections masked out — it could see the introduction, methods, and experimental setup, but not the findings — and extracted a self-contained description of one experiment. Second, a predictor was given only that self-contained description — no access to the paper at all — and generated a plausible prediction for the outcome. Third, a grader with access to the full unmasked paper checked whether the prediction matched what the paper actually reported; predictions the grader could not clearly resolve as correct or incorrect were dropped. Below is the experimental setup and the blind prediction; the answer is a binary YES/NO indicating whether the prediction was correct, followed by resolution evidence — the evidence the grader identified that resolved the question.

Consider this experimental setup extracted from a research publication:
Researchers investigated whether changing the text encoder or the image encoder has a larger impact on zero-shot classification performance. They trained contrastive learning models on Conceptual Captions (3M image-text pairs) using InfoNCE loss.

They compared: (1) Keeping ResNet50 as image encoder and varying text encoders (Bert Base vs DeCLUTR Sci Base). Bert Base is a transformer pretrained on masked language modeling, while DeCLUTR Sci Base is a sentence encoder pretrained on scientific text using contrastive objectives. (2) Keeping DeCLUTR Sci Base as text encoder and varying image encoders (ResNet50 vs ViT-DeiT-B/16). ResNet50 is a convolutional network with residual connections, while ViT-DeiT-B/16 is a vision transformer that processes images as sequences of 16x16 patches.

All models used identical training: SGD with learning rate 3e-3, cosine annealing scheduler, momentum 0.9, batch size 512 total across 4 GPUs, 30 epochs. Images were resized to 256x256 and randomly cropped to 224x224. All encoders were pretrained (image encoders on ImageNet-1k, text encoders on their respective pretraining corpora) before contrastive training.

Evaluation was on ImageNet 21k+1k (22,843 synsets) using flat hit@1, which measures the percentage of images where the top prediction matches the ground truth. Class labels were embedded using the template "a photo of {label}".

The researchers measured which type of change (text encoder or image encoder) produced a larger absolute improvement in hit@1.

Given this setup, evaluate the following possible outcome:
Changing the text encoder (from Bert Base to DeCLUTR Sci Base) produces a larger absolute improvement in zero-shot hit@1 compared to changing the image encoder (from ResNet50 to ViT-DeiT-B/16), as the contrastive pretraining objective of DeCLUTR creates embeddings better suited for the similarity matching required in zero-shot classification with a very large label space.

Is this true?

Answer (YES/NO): YES